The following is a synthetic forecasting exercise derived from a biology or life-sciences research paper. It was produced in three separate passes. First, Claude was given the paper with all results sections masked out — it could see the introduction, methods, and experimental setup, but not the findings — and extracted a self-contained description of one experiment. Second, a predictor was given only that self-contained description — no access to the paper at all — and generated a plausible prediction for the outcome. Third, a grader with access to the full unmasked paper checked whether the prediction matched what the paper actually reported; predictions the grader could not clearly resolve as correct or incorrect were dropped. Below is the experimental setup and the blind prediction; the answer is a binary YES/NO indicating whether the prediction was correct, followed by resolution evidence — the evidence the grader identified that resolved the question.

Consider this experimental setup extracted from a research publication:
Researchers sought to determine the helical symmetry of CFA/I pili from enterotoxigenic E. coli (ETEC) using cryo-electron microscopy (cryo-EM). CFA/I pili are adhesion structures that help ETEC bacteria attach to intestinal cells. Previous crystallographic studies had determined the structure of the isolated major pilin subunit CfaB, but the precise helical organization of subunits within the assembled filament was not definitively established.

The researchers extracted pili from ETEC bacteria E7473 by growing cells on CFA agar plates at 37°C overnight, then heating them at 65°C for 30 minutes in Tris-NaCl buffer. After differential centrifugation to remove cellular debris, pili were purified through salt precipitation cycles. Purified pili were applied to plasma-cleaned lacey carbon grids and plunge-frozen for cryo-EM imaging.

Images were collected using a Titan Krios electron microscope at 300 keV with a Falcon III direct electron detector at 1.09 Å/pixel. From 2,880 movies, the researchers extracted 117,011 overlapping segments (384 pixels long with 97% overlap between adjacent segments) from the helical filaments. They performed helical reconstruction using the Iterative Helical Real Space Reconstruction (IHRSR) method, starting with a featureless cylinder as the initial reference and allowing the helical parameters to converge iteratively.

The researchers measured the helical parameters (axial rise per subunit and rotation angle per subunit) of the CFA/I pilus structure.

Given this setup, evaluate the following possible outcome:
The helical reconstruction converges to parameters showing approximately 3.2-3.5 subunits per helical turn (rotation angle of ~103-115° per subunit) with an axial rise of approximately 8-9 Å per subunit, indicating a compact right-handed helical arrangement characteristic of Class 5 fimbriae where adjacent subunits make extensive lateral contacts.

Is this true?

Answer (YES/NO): NO